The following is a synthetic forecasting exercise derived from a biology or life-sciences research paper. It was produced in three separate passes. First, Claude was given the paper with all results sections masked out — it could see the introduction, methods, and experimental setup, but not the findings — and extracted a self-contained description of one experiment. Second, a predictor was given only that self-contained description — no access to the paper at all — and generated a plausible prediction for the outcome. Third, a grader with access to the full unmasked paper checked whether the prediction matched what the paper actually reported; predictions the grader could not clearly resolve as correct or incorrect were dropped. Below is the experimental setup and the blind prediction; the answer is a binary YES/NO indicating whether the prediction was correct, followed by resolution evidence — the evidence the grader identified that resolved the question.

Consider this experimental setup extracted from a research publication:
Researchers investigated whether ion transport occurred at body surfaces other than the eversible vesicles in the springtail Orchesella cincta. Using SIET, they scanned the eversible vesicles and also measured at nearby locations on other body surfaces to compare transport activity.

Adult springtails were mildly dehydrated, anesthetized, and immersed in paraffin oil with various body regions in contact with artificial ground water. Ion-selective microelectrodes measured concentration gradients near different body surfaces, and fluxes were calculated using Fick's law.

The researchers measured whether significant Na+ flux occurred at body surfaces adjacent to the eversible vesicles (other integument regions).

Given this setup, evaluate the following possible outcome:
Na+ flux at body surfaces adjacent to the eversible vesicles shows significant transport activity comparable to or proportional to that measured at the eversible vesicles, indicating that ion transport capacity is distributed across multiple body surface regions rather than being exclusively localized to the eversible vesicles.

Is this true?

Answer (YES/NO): NO